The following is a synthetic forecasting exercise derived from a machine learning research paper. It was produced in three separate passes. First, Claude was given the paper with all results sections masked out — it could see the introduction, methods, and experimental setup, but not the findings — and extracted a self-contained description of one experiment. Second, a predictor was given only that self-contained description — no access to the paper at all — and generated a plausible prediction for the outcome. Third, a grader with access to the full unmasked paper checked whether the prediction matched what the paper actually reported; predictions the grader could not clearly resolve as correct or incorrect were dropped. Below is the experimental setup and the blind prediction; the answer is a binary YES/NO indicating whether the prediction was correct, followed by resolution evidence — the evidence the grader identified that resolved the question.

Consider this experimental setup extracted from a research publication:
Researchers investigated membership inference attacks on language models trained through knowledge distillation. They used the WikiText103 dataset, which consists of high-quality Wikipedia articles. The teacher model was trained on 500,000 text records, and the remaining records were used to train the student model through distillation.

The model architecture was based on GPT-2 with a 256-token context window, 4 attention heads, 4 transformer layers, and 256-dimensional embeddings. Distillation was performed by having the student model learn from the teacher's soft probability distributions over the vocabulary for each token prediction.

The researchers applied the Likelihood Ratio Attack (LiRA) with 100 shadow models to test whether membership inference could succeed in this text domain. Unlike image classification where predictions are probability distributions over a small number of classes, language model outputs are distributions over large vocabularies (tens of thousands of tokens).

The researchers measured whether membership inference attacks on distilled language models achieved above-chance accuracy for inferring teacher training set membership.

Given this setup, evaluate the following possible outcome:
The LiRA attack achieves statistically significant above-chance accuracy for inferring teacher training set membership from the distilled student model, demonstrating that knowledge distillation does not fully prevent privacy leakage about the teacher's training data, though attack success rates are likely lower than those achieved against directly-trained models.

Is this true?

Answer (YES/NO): YES